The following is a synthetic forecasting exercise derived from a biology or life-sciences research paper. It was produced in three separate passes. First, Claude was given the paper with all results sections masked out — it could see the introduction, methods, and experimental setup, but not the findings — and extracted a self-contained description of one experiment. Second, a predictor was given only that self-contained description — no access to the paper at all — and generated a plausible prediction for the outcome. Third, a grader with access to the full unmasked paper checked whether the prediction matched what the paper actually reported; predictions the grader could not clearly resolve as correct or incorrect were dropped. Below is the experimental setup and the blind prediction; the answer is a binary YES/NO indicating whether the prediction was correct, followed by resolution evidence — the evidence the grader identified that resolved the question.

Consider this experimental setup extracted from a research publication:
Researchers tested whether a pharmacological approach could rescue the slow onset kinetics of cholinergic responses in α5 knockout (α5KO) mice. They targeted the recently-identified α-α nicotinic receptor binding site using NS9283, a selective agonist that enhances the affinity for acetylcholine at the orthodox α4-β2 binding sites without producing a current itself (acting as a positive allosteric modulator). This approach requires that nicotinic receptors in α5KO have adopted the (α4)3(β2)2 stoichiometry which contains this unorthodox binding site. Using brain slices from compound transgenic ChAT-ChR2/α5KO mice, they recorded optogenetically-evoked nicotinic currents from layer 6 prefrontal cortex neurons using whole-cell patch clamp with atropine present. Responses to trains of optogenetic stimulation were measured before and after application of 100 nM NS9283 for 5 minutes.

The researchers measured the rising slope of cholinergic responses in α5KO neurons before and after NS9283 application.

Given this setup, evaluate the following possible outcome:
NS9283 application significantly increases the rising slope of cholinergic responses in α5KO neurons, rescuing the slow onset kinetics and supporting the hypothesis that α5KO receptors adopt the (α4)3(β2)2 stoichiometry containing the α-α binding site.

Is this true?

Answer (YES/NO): YES